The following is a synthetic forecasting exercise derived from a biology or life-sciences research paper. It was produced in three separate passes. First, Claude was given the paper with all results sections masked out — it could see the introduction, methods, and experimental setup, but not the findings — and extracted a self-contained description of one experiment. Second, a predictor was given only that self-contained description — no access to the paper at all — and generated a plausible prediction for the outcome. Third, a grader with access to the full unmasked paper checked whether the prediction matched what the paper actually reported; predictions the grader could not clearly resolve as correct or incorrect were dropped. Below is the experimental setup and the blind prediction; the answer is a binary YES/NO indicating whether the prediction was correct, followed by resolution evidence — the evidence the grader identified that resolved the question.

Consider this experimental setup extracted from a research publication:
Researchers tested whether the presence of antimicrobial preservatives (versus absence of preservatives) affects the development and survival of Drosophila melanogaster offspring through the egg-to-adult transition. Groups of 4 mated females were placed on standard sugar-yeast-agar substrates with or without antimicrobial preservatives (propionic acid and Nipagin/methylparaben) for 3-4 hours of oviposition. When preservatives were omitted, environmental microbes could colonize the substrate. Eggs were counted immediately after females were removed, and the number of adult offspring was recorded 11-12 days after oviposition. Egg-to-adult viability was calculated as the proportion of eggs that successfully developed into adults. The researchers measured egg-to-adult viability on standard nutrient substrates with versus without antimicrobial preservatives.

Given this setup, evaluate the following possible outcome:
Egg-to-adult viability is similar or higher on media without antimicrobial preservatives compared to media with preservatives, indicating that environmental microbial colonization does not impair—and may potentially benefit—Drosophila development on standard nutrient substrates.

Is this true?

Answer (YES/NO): YES